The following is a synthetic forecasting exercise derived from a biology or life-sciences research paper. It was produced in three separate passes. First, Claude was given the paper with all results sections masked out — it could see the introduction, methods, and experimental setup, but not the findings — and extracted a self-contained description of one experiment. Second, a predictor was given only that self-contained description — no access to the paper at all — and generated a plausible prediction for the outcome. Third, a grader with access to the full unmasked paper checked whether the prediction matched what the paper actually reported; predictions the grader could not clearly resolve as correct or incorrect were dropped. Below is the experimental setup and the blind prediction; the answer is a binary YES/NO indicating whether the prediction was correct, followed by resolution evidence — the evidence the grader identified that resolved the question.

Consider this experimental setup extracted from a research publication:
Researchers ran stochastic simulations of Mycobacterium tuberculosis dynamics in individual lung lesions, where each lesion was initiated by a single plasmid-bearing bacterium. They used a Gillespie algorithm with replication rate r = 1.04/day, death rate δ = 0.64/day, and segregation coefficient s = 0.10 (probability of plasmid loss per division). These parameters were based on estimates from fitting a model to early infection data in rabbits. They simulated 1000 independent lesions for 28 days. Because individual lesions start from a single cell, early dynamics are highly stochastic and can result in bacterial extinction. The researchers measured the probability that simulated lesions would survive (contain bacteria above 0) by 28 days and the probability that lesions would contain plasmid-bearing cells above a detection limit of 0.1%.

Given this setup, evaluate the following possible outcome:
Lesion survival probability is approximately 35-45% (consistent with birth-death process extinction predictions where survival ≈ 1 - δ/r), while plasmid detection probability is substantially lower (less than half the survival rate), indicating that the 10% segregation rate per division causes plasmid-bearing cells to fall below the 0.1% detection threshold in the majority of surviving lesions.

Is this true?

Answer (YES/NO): NO